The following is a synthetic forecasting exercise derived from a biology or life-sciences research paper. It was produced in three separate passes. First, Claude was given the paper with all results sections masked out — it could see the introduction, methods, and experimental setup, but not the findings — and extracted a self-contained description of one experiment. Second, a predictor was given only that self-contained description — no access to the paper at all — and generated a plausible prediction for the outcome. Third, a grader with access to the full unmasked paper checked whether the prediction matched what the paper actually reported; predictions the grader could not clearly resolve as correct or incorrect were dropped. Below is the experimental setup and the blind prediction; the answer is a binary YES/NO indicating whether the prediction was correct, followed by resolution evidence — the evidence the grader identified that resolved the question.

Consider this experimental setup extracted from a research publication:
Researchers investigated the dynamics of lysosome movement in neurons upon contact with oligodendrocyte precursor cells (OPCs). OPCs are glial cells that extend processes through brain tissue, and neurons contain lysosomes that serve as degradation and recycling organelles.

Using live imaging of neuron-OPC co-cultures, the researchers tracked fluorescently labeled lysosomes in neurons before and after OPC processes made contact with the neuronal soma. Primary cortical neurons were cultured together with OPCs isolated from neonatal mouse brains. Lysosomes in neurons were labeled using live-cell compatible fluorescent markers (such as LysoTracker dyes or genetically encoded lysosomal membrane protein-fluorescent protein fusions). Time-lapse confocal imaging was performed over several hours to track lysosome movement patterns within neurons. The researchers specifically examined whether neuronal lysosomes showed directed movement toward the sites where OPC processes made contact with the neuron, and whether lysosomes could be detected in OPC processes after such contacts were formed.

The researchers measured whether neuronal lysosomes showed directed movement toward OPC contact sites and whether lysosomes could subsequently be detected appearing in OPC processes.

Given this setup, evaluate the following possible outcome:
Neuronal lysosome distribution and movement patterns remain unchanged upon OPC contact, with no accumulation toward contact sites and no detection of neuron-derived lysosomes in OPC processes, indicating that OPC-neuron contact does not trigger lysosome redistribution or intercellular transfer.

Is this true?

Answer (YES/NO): NO